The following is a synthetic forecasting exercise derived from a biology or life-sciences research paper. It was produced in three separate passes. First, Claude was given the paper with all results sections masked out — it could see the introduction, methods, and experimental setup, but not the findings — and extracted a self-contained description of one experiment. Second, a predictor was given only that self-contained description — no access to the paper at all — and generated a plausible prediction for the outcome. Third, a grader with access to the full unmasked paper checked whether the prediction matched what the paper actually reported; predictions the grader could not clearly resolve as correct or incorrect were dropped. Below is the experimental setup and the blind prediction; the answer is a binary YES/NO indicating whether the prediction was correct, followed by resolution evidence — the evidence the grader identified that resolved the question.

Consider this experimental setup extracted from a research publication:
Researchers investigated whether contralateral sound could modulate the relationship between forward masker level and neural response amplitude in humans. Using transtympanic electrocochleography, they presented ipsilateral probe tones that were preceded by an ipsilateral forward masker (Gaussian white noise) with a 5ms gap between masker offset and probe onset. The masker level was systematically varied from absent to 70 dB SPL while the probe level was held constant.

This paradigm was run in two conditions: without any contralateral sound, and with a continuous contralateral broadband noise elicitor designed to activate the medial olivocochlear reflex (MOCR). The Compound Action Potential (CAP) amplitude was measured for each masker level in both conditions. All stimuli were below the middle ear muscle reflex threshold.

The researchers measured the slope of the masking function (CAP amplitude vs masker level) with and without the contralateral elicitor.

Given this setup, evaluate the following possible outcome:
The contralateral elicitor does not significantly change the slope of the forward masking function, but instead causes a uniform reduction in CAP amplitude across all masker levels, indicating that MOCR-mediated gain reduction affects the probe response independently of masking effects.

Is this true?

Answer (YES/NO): NO